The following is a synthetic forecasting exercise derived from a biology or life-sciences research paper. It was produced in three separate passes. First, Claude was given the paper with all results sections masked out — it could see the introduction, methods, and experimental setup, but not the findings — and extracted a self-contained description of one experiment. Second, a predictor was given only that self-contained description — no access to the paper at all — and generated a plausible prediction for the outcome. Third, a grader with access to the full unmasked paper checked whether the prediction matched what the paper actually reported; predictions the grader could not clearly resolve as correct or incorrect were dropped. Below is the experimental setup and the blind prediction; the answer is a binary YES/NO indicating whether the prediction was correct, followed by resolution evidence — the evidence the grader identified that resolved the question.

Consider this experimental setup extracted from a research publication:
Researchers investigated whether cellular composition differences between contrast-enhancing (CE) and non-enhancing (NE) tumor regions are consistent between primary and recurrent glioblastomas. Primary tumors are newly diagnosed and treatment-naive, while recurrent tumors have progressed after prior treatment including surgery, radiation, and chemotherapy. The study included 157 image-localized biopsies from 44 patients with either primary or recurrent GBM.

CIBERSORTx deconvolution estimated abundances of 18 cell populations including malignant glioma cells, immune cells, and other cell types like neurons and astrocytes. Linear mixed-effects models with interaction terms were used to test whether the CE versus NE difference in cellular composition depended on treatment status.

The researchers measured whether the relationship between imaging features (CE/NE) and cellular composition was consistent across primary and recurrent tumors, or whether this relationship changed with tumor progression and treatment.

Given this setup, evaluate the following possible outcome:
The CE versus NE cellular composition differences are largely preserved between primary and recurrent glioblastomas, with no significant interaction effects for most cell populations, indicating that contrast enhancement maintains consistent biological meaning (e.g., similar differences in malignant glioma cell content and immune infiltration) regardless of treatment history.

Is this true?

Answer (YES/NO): NO